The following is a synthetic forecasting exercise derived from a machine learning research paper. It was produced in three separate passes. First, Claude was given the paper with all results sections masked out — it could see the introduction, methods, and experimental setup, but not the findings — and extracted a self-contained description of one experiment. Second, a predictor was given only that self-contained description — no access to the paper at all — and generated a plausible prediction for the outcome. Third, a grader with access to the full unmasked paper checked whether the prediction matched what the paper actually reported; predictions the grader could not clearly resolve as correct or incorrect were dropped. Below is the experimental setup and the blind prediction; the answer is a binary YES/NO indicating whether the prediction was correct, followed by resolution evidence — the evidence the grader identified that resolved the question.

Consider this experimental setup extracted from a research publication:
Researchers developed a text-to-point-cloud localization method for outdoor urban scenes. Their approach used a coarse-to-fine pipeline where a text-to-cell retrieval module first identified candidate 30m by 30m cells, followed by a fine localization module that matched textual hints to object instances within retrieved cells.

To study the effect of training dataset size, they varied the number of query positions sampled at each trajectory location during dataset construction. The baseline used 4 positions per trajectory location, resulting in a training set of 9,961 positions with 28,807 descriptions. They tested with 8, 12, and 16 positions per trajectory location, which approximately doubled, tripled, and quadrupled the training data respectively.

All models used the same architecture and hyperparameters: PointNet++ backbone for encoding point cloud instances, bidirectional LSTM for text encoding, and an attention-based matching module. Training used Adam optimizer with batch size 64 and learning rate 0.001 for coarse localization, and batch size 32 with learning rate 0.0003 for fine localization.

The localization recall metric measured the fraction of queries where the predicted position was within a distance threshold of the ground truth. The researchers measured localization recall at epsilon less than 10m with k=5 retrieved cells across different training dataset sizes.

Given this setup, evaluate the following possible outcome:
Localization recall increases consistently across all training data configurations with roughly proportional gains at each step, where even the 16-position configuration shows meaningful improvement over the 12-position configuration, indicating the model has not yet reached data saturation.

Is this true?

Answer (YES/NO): NO